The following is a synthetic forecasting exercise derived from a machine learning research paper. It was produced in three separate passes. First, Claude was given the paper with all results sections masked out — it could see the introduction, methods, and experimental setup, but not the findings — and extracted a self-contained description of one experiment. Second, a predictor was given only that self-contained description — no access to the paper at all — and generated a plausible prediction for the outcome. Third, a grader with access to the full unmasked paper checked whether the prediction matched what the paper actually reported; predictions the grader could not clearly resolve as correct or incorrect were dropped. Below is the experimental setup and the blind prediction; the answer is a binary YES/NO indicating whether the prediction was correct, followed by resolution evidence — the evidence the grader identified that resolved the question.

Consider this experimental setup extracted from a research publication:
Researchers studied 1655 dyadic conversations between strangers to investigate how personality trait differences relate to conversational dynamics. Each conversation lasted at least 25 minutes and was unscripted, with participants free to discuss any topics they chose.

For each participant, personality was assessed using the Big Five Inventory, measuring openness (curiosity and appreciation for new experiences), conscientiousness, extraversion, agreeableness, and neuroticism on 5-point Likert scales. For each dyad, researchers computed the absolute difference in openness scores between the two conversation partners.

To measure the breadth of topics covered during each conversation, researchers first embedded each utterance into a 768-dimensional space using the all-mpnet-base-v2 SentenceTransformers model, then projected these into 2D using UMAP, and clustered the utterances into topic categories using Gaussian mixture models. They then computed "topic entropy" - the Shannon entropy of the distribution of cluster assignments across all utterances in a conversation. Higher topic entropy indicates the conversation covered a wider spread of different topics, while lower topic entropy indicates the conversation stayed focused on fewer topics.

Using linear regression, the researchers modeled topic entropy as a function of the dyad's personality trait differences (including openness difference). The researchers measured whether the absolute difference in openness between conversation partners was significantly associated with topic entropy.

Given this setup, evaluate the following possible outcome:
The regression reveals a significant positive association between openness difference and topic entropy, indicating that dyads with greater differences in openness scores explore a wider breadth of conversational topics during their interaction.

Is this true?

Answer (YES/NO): YES